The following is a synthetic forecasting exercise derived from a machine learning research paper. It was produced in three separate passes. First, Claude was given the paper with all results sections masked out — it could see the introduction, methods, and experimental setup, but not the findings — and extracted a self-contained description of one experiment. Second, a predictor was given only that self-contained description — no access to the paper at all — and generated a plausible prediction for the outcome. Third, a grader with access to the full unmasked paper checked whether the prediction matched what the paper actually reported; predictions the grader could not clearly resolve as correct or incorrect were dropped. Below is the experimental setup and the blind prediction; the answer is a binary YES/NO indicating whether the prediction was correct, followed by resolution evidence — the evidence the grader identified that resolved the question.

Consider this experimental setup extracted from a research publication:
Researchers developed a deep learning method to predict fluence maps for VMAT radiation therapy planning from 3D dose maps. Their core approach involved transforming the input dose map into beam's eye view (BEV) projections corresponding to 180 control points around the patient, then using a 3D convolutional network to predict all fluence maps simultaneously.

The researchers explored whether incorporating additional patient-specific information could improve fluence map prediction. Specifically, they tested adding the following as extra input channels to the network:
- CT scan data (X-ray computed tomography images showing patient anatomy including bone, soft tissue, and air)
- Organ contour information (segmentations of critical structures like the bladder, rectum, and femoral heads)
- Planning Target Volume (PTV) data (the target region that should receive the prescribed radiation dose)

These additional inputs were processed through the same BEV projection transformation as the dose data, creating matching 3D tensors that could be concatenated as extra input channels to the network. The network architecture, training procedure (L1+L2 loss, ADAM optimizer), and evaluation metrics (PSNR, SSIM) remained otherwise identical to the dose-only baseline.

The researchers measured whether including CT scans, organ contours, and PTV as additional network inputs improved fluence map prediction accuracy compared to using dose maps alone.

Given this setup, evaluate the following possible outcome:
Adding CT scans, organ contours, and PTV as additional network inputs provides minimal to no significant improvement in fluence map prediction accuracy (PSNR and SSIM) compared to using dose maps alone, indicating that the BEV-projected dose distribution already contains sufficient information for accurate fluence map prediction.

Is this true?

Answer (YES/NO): YES